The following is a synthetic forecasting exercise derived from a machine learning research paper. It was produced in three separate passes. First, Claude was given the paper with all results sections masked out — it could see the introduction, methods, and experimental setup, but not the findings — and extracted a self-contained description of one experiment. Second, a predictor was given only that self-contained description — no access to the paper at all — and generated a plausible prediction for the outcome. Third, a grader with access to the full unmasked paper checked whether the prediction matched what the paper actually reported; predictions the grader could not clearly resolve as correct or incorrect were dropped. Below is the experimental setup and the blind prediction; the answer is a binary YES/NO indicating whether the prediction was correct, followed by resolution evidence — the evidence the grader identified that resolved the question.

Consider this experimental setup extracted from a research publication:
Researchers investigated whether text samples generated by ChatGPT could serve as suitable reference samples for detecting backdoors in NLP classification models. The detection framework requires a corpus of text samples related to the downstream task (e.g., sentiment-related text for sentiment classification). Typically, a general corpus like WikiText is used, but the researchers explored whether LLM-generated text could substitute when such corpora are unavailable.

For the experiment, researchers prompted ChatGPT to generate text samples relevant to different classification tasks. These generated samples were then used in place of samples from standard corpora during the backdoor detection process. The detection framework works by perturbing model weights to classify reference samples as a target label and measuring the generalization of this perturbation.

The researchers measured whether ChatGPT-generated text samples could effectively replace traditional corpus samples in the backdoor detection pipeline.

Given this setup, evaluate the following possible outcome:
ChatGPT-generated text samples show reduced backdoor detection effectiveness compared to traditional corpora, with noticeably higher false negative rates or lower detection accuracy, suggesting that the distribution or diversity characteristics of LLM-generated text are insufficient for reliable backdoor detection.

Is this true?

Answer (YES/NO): NO